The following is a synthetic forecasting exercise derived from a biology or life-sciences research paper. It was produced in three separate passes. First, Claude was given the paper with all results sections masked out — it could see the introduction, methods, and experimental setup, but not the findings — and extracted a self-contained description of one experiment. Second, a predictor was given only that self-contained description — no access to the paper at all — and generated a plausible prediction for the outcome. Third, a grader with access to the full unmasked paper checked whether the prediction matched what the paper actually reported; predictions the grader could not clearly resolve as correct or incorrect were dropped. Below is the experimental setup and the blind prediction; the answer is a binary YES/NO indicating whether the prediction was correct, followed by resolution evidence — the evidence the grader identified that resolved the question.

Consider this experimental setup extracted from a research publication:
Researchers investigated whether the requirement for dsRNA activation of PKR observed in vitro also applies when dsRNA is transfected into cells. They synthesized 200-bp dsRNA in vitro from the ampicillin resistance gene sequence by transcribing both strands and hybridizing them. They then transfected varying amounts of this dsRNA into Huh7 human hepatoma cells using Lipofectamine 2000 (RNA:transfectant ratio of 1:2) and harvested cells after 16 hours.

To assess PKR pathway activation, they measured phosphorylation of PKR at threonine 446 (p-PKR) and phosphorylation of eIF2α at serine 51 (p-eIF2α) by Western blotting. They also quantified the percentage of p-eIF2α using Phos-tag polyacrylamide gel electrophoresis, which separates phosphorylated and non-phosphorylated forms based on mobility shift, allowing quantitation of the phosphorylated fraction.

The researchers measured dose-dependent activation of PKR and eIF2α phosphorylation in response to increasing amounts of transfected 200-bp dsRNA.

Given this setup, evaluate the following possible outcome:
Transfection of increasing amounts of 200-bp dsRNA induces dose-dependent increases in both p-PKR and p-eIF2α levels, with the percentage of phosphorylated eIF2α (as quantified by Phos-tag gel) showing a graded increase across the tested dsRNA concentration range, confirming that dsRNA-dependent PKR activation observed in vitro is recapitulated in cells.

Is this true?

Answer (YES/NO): NO